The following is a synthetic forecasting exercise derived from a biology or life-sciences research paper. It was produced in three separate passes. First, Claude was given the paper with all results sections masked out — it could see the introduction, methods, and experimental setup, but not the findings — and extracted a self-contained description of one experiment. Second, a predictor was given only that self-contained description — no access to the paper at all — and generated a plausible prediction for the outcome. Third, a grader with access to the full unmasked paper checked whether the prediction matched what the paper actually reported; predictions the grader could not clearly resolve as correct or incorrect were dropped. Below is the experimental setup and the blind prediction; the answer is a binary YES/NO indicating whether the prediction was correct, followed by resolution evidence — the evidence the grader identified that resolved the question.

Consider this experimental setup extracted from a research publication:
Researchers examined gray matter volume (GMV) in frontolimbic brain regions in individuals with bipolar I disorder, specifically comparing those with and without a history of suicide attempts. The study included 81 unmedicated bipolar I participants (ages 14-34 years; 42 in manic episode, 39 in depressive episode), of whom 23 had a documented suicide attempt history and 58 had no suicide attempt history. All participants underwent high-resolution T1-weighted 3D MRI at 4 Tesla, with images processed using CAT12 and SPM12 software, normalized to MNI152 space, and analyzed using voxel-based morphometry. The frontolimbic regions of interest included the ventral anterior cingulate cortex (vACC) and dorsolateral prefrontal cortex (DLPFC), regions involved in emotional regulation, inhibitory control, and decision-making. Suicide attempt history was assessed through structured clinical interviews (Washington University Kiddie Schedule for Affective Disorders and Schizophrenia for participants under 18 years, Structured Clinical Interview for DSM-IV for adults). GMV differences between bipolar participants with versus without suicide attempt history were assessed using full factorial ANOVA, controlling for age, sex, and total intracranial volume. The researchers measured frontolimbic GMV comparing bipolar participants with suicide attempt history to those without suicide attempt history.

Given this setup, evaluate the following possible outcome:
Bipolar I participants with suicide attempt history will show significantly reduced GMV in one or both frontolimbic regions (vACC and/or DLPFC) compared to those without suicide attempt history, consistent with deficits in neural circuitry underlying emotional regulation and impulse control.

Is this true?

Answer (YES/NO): NO